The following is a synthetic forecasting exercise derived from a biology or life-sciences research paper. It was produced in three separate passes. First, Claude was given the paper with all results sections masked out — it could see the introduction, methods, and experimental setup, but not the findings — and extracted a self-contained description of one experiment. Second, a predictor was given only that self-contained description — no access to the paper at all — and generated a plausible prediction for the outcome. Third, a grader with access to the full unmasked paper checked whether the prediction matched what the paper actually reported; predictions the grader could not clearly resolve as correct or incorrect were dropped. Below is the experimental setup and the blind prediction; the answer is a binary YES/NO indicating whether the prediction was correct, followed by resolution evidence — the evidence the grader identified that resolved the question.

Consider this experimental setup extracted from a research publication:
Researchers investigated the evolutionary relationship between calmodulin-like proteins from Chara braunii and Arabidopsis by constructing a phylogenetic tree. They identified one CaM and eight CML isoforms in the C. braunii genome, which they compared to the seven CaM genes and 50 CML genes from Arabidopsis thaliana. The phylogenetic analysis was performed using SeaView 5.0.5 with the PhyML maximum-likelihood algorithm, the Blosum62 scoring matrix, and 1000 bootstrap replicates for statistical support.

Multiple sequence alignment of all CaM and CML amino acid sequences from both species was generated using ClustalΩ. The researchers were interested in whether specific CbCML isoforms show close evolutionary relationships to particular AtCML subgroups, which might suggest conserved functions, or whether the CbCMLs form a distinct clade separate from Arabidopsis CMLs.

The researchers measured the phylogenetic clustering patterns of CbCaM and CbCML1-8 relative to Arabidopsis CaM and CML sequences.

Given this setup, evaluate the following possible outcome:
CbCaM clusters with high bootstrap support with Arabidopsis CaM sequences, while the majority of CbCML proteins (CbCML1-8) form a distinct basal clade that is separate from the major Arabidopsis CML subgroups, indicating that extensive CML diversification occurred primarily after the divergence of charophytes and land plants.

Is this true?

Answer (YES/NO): NO